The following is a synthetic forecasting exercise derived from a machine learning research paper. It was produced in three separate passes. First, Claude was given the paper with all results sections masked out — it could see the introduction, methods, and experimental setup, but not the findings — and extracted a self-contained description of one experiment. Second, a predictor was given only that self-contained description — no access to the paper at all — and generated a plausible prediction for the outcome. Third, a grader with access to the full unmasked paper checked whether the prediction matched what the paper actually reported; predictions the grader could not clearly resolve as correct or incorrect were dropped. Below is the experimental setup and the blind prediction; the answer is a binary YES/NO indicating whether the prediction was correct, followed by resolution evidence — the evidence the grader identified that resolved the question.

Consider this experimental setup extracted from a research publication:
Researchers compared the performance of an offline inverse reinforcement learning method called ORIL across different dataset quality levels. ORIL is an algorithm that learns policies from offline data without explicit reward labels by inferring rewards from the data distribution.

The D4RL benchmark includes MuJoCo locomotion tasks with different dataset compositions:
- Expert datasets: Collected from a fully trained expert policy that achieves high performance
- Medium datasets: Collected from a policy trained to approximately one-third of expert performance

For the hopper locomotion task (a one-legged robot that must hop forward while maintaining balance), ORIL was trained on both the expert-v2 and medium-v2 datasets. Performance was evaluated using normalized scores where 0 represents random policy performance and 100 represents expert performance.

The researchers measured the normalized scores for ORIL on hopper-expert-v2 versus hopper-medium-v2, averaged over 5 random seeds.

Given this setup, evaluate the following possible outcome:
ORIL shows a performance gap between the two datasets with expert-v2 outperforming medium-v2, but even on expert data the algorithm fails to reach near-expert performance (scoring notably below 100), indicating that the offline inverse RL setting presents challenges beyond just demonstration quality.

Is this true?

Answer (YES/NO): NO